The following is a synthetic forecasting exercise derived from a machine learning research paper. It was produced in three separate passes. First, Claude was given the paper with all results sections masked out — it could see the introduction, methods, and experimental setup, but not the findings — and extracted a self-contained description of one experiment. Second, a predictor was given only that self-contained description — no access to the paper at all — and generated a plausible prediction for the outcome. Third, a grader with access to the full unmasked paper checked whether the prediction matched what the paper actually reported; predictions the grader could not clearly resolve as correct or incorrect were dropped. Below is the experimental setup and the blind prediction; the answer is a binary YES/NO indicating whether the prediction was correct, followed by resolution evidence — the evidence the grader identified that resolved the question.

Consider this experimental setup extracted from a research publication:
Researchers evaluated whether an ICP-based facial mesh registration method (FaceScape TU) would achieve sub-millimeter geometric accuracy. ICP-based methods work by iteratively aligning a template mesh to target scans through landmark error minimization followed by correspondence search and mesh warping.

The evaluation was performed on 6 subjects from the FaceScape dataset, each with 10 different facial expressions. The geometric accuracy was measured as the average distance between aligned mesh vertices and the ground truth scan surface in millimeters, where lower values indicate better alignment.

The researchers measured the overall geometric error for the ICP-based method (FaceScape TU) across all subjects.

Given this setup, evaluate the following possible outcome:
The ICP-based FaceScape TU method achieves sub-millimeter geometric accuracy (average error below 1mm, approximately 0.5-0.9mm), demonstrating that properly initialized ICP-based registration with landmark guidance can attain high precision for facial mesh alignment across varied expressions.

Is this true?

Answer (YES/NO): YES